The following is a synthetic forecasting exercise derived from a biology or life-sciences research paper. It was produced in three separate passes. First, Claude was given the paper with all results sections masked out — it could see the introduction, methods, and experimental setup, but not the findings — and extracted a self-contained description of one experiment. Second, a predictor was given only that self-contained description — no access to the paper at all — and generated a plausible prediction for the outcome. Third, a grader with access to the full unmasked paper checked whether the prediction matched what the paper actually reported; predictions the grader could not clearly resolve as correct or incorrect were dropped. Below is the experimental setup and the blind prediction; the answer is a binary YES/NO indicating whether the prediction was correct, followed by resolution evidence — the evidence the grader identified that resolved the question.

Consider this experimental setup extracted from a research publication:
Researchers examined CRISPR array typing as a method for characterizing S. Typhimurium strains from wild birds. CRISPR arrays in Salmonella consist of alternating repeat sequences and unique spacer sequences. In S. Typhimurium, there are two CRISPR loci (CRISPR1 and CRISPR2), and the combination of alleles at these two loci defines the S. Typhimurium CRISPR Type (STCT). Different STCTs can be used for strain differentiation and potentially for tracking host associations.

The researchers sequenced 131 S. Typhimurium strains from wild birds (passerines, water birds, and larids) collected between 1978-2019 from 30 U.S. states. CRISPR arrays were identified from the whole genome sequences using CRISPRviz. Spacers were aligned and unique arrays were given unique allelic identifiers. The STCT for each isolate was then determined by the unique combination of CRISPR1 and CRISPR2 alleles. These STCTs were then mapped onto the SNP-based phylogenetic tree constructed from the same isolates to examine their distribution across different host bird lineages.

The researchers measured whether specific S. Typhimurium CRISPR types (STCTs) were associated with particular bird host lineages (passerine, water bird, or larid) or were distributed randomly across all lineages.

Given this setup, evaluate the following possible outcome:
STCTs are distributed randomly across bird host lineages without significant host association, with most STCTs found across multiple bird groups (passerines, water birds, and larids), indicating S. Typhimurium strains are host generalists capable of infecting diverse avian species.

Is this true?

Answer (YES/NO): NO